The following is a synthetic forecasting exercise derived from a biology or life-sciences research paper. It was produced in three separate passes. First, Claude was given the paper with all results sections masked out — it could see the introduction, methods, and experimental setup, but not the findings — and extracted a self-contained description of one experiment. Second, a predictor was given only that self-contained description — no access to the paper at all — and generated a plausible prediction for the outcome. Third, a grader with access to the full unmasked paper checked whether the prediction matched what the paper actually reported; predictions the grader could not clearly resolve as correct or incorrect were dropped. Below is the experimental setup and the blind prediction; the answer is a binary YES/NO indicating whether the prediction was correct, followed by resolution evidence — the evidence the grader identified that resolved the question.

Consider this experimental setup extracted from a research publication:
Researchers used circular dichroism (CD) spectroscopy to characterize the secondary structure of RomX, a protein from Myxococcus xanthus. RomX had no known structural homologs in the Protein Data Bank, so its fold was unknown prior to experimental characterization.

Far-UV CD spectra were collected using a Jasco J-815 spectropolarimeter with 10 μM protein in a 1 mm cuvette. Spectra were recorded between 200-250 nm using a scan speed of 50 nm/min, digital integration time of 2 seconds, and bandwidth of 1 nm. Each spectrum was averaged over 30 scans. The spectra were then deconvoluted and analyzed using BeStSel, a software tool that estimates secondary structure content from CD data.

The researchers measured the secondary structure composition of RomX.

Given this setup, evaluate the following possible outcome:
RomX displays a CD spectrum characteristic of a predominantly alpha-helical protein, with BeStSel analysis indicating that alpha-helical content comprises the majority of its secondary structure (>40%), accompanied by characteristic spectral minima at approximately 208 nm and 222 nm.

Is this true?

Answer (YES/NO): YES